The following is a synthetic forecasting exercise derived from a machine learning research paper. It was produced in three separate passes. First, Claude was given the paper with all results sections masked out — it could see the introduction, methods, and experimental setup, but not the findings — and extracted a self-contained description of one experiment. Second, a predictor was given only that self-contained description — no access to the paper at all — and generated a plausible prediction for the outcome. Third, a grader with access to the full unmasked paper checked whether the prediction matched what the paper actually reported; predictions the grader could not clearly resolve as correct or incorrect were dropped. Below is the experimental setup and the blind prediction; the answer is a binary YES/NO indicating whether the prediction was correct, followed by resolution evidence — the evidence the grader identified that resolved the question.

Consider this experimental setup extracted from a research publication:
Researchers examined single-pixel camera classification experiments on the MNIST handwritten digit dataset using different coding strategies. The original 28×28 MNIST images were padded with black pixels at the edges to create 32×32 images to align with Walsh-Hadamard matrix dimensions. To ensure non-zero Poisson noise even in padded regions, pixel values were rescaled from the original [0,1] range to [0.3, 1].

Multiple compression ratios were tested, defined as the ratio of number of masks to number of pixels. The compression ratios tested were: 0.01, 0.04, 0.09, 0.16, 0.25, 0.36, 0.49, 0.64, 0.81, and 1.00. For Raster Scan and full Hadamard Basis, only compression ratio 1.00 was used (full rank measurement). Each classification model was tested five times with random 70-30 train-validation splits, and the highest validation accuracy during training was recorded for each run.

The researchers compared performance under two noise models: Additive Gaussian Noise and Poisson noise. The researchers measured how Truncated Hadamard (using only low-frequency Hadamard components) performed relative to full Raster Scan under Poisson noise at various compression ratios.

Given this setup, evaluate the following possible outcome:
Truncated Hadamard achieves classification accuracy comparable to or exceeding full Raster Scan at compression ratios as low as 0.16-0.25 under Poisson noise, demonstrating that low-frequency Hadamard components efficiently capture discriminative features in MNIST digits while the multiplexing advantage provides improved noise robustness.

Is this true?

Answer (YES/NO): NO